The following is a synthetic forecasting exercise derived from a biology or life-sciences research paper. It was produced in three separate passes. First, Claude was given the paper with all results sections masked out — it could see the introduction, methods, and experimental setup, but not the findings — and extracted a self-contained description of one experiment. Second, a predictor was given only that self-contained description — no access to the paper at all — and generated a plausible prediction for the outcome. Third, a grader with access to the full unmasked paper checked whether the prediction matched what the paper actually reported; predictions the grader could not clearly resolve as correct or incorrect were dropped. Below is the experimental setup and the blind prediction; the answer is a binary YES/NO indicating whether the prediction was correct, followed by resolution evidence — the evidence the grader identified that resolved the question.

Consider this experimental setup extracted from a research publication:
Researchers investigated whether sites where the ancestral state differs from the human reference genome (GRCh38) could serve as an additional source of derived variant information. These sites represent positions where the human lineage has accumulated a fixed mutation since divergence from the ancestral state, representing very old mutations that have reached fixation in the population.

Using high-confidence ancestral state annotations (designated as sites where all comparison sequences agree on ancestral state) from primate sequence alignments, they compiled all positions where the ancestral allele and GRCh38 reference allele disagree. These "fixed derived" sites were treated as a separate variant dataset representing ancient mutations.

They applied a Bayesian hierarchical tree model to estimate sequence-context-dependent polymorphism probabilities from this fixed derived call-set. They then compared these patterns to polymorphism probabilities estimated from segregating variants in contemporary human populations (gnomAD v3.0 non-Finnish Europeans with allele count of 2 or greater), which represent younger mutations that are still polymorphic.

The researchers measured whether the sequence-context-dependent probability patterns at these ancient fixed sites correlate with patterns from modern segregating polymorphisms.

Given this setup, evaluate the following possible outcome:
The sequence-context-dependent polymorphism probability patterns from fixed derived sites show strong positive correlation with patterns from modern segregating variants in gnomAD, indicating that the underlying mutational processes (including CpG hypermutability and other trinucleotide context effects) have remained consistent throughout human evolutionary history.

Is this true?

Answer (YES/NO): YES